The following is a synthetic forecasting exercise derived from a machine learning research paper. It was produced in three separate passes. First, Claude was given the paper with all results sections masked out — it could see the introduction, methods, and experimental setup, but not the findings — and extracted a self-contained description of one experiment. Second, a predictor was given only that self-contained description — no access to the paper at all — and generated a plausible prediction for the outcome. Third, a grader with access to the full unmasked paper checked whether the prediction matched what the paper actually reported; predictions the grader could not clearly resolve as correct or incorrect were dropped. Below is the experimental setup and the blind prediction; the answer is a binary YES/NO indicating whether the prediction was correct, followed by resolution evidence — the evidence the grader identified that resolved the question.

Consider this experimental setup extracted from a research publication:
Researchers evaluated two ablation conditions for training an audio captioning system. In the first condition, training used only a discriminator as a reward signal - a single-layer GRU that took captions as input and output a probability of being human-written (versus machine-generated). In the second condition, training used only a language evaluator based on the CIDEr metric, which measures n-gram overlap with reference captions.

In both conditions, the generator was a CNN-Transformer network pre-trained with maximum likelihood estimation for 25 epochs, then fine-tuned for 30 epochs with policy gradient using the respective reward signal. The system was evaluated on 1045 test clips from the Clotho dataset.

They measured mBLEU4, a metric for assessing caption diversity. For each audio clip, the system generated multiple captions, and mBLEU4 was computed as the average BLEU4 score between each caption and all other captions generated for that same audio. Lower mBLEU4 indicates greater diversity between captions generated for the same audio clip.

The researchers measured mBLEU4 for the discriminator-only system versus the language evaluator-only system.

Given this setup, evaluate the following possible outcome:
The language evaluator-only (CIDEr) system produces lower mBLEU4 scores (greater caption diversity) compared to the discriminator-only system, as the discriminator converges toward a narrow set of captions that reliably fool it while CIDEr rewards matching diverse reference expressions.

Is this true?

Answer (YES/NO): NO